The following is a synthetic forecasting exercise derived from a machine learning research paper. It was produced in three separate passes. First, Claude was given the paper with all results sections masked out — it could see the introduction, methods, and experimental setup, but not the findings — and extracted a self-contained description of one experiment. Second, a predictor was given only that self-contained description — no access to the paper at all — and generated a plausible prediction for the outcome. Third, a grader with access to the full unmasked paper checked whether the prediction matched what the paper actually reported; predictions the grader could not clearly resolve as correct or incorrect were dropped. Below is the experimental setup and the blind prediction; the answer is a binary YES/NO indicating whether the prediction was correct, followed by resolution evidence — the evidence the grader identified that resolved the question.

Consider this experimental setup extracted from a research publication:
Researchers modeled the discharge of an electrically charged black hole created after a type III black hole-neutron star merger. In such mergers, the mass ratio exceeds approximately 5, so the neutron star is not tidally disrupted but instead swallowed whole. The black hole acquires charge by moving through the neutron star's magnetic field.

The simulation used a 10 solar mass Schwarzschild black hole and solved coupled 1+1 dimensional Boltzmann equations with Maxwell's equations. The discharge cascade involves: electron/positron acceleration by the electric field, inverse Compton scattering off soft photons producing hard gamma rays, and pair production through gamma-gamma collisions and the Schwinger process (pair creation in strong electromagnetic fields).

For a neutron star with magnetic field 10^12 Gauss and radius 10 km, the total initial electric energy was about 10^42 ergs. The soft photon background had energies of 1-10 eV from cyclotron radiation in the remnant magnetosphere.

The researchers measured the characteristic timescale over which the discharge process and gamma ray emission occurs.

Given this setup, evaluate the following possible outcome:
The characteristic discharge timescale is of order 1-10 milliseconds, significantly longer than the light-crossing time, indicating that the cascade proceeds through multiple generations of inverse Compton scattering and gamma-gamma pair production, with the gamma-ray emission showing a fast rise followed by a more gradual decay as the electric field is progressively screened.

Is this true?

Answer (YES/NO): YES